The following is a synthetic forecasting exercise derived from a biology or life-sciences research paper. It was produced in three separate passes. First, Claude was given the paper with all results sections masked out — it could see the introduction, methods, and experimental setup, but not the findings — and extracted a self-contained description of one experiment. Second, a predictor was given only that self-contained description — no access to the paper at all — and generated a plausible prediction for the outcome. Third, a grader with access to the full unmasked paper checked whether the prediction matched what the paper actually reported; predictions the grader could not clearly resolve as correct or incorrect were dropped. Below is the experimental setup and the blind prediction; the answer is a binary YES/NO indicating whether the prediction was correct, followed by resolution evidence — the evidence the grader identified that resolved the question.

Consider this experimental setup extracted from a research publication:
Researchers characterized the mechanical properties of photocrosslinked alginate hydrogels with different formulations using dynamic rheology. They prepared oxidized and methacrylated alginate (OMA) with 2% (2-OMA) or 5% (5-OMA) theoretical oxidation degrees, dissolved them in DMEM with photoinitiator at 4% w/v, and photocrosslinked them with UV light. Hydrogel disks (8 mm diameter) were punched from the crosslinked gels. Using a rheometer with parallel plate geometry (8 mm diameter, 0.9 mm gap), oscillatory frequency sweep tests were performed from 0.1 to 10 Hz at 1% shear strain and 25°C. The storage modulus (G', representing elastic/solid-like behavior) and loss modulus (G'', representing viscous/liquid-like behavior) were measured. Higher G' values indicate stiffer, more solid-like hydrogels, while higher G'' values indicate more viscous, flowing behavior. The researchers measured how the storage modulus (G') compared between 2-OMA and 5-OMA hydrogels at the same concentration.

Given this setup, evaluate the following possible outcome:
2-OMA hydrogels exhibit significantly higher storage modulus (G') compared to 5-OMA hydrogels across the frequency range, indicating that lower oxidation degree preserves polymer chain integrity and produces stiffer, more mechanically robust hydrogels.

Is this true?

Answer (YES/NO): YES